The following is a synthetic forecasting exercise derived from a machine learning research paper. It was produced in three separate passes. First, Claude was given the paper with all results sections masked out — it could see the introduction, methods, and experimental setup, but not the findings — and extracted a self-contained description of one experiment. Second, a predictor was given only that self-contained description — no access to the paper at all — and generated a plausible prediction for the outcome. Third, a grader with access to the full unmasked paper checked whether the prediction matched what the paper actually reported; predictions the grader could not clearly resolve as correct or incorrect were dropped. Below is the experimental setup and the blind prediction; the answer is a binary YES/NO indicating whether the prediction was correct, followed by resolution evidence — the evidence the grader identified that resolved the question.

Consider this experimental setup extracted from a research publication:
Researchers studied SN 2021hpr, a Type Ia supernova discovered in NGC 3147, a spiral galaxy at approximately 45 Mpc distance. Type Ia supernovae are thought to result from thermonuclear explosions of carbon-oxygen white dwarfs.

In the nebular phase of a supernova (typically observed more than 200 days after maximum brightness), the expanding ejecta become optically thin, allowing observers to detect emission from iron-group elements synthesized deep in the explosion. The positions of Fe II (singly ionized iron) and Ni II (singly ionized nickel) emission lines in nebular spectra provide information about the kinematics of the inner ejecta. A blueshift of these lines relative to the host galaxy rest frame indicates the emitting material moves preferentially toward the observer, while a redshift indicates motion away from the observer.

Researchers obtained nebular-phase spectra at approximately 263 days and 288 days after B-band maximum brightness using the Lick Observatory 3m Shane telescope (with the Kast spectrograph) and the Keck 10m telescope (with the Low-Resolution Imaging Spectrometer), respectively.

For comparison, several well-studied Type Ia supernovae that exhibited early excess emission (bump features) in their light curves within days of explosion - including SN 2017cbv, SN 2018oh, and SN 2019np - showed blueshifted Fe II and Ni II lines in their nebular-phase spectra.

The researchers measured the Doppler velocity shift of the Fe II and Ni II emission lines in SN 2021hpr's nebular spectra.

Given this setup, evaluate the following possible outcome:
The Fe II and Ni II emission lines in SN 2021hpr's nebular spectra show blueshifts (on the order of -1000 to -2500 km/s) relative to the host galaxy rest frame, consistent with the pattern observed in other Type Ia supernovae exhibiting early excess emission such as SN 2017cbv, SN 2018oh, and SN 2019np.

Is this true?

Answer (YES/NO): NO